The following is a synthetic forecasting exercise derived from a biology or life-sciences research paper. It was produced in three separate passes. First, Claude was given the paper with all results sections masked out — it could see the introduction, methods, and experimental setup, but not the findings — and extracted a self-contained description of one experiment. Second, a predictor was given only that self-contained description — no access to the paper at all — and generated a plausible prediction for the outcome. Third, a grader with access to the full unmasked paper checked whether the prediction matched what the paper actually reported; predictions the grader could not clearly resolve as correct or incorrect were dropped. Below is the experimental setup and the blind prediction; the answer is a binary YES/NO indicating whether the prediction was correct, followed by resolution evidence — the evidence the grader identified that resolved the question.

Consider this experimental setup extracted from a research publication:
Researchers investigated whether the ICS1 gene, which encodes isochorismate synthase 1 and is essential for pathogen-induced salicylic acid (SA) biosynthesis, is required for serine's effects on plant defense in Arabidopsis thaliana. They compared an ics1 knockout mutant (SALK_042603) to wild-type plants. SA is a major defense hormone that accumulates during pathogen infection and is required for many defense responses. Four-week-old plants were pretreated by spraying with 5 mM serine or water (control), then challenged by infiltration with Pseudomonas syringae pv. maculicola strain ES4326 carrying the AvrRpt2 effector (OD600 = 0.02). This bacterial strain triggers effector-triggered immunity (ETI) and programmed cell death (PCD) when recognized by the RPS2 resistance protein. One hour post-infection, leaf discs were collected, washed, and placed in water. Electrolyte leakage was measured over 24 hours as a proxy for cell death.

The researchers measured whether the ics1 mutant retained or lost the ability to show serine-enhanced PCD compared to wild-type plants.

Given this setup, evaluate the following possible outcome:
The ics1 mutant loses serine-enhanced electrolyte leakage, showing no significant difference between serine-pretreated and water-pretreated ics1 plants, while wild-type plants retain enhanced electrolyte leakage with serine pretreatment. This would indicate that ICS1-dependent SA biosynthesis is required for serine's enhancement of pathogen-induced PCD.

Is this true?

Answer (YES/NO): NO